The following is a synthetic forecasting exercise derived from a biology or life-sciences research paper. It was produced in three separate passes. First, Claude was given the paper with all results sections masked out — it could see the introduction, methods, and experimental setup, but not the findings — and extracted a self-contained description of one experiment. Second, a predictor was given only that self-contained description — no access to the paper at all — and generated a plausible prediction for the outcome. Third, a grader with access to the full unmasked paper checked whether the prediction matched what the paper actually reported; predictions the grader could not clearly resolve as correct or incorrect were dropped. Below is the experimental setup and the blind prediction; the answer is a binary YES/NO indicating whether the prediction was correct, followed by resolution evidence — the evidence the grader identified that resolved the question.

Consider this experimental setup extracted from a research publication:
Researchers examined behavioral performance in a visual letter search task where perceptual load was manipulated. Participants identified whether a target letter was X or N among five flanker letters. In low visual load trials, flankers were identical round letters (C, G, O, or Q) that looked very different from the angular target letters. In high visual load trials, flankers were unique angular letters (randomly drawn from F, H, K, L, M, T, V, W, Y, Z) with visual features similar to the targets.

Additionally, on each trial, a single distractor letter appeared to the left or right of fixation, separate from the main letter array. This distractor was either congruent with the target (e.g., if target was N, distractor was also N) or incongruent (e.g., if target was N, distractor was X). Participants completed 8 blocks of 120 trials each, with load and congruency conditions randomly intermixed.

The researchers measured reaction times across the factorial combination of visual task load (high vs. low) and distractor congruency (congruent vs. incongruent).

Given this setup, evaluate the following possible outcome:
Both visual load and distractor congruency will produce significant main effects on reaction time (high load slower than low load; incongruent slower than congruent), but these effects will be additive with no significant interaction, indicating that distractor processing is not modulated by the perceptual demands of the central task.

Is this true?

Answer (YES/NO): NO